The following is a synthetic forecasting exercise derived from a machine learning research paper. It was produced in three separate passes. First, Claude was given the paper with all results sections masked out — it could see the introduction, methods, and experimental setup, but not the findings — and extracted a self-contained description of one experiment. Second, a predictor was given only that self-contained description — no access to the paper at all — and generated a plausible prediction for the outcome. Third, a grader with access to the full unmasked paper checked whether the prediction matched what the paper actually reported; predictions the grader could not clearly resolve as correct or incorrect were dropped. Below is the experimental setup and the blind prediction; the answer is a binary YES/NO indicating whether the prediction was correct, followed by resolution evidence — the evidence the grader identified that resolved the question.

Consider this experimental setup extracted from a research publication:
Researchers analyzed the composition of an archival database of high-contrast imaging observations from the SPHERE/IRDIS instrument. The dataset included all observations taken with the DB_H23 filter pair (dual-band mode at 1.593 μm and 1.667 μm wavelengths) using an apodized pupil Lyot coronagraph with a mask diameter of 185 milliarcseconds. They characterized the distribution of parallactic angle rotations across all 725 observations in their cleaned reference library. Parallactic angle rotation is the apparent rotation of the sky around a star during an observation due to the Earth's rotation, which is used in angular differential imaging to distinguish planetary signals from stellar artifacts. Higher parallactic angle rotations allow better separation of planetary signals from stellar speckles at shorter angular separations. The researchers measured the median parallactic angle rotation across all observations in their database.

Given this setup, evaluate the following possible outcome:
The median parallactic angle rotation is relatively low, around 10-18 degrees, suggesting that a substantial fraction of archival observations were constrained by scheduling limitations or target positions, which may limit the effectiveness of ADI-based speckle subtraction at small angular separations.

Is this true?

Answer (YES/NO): NO